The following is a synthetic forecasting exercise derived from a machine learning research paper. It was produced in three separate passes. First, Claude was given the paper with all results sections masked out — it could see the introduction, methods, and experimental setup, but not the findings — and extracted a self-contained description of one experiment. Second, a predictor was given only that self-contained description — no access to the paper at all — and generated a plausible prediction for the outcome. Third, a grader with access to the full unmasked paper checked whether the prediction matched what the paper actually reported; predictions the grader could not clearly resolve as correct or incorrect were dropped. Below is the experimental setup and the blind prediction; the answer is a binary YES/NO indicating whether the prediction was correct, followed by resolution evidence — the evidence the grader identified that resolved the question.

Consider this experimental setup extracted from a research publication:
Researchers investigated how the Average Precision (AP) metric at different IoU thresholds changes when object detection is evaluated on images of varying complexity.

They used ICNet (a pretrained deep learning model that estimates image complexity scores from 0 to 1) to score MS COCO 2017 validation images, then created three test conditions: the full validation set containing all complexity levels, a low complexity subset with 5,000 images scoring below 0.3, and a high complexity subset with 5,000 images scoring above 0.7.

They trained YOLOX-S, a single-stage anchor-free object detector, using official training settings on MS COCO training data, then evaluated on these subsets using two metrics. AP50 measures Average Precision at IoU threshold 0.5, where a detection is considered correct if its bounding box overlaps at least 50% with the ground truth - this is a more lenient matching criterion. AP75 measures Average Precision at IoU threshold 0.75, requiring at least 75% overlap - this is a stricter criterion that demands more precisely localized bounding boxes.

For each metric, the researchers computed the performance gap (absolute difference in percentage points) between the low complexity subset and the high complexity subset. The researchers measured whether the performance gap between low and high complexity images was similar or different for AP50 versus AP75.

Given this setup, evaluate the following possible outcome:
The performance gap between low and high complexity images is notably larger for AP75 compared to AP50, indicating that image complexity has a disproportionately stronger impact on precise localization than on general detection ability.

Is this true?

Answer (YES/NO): NO